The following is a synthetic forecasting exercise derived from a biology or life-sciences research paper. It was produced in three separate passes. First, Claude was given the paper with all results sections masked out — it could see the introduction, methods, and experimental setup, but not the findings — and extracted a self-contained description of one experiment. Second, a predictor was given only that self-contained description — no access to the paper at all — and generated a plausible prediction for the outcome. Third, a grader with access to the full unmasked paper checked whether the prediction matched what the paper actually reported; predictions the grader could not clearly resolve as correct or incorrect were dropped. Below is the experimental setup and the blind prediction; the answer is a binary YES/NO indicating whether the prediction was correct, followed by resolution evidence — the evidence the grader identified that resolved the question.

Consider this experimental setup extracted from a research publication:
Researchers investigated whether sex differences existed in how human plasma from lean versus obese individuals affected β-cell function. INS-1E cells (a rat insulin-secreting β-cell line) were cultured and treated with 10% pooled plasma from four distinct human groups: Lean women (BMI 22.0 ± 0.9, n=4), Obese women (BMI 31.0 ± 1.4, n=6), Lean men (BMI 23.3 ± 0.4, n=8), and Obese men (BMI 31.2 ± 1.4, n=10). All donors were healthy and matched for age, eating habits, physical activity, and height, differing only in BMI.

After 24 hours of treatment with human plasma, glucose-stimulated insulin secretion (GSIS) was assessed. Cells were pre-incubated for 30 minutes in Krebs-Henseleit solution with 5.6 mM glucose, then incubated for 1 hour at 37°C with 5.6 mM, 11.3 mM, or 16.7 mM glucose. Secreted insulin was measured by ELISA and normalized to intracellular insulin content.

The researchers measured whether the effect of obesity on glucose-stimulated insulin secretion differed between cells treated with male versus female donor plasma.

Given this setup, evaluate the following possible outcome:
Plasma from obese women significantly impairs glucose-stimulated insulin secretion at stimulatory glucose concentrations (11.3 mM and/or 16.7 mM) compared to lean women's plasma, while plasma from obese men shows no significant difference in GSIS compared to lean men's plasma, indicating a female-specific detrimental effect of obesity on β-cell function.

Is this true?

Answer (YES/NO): NO